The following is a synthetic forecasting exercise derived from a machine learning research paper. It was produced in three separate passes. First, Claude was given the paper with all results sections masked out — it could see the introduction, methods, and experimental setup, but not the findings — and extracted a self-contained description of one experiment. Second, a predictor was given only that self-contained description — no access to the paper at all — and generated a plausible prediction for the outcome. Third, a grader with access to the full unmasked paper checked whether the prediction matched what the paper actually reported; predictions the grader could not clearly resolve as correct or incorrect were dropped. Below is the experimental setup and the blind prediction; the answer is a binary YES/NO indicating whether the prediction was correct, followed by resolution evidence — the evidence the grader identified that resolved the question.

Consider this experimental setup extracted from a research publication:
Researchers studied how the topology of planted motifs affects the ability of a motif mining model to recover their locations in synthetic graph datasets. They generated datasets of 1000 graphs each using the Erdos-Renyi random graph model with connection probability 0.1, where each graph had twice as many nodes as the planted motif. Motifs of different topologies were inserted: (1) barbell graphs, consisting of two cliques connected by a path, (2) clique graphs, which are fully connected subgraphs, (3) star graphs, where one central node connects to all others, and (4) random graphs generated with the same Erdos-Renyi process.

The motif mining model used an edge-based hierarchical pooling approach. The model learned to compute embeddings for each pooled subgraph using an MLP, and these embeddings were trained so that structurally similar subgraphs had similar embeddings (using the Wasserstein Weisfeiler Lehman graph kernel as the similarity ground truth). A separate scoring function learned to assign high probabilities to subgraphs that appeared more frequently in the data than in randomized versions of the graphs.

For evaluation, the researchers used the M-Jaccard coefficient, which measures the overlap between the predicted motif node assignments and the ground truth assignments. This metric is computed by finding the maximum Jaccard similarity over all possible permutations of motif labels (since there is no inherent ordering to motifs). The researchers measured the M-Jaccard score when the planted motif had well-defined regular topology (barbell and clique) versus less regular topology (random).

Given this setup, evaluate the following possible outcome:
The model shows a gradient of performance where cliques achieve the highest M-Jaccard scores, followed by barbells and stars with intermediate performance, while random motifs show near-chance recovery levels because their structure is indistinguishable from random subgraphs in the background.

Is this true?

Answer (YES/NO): NO